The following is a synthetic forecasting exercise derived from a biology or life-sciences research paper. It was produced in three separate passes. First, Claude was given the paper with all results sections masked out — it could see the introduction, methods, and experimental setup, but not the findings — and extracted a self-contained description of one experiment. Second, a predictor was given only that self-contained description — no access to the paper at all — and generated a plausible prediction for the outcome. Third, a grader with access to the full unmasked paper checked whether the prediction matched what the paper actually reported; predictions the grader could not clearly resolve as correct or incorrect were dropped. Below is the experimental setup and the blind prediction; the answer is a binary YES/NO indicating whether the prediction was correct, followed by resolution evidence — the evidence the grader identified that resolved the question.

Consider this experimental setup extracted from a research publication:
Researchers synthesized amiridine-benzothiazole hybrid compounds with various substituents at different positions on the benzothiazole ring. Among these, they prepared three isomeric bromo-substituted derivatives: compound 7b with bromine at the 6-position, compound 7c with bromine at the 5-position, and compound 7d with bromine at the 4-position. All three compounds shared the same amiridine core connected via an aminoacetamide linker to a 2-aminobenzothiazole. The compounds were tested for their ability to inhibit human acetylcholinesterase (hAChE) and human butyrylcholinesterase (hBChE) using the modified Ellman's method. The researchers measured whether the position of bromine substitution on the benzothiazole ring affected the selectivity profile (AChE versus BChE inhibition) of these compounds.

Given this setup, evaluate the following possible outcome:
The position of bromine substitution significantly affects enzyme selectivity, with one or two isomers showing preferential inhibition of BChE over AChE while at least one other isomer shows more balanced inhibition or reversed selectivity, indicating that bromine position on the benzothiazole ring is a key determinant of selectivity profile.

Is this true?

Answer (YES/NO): YES